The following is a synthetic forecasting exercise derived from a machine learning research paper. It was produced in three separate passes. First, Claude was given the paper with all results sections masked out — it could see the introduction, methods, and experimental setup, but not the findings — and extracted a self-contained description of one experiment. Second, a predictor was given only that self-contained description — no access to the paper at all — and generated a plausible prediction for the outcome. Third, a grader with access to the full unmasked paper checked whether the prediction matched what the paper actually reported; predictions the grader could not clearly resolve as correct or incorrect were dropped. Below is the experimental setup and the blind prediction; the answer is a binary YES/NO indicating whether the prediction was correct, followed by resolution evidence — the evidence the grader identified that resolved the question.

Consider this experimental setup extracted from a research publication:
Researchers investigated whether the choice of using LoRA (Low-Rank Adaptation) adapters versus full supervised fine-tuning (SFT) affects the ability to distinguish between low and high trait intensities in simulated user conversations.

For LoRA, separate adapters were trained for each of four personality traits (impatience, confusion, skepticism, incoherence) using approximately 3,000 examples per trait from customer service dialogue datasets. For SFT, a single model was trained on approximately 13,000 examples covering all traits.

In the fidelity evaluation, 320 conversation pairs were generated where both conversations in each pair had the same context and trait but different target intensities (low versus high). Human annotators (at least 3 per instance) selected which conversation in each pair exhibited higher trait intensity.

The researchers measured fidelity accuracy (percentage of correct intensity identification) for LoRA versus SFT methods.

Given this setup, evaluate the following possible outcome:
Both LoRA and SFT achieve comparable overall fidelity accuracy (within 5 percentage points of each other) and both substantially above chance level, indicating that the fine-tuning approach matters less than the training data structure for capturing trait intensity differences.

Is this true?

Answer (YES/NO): NO